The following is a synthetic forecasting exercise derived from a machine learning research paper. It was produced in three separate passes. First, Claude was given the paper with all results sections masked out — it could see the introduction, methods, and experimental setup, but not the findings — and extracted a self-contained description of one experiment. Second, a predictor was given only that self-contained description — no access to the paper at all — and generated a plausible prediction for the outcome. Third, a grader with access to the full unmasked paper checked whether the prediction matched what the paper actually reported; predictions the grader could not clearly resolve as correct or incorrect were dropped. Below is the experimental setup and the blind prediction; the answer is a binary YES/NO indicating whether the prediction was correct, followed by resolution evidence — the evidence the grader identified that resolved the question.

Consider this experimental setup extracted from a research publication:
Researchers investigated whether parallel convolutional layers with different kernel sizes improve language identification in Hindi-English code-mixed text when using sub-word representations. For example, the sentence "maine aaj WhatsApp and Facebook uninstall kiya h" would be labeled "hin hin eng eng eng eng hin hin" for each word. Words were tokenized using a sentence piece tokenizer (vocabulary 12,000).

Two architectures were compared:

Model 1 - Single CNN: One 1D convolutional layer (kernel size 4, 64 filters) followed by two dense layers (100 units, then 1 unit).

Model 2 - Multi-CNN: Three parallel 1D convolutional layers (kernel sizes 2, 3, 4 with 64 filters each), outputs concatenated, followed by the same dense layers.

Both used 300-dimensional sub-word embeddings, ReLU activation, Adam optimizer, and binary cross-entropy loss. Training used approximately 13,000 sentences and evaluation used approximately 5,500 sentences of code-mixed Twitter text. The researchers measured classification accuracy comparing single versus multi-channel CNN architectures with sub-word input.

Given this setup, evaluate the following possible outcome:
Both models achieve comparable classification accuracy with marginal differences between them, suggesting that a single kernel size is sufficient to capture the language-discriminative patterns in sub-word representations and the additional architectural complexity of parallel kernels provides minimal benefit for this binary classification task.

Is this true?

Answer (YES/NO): YES